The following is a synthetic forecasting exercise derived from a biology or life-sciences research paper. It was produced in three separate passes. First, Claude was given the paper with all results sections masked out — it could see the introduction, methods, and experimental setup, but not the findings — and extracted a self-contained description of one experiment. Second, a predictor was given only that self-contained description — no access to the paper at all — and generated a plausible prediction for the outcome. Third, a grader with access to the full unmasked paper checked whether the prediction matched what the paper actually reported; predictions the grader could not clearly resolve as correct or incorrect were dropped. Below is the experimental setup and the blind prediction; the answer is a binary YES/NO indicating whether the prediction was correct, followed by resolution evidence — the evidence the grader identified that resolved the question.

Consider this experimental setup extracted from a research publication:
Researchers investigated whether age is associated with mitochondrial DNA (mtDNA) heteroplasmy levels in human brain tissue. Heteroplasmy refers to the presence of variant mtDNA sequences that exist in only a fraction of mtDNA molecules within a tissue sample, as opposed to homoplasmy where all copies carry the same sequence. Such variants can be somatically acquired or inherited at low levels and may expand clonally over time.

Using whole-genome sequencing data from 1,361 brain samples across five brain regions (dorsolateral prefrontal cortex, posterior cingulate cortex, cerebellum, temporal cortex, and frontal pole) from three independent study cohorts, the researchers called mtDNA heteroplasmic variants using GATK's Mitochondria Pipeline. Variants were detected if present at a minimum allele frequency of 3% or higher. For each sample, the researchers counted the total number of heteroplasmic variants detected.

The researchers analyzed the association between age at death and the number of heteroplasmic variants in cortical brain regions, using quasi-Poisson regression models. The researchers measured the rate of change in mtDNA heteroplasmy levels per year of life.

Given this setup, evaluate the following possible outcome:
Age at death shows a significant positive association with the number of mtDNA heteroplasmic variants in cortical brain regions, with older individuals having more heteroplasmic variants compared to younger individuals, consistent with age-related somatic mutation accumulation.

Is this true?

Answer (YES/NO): YES